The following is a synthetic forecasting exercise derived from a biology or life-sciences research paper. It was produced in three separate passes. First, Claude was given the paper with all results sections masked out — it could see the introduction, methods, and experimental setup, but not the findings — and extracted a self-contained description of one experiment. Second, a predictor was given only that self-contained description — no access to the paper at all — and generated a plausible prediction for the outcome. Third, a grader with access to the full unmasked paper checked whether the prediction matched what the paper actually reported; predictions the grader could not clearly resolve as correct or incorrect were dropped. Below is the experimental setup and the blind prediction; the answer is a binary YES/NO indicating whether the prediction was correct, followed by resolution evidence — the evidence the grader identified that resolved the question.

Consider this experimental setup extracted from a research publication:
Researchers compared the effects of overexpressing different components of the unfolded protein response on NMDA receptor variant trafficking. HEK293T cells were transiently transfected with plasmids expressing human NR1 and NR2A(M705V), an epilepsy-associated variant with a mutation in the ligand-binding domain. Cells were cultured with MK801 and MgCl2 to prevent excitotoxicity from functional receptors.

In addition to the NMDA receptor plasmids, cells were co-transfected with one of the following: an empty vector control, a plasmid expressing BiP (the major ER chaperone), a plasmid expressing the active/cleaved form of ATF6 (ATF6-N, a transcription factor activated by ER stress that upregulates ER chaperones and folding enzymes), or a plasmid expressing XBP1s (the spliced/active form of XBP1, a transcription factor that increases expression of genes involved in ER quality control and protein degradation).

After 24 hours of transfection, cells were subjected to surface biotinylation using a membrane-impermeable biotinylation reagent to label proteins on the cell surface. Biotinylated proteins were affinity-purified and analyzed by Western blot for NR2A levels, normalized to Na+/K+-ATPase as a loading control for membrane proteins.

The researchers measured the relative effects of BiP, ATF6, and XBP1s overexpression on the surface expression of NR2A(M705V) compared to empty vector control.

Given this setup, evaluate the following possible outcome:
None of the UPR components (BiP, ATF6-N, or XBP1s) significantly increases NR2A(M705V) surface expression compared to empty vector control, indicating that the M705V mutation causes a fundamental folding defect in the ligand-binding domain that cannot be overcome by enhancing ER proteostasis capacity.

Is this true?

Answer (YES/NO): NO